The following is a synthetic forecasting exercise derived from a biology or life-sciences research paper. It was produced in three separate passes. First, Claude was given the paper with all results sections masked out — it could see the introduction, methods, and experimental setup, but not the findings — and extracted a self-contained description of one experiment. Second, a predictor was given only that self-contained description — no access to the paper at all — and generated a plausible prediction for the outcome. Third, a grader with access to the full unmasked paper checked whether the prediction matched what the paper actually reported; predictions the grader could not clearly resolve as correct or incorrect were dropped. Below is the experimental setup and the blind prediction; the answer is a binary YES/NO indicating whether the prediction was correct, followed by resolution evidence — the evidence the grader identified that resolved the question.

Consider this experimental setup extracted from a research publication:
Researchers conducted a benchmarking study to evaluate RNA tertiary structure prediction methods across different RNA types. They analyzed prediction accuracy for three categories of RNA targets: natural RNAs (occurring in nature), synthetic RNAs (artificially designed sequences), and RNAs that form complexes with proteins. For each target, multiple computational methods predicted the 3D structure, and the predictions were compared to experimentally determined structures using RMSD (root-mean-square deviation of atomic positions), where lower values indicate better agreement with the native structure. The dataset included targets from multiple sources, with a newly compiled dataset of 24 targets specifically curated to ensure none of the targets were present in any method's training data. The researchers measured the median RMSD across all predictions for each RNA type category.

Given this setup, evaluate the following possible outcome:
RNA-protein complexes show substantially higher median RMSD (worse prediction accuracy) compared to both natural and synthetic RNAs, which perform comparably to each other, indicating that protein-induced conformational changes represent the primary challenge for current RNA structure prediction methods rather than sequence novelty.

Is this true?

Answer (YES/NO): NO